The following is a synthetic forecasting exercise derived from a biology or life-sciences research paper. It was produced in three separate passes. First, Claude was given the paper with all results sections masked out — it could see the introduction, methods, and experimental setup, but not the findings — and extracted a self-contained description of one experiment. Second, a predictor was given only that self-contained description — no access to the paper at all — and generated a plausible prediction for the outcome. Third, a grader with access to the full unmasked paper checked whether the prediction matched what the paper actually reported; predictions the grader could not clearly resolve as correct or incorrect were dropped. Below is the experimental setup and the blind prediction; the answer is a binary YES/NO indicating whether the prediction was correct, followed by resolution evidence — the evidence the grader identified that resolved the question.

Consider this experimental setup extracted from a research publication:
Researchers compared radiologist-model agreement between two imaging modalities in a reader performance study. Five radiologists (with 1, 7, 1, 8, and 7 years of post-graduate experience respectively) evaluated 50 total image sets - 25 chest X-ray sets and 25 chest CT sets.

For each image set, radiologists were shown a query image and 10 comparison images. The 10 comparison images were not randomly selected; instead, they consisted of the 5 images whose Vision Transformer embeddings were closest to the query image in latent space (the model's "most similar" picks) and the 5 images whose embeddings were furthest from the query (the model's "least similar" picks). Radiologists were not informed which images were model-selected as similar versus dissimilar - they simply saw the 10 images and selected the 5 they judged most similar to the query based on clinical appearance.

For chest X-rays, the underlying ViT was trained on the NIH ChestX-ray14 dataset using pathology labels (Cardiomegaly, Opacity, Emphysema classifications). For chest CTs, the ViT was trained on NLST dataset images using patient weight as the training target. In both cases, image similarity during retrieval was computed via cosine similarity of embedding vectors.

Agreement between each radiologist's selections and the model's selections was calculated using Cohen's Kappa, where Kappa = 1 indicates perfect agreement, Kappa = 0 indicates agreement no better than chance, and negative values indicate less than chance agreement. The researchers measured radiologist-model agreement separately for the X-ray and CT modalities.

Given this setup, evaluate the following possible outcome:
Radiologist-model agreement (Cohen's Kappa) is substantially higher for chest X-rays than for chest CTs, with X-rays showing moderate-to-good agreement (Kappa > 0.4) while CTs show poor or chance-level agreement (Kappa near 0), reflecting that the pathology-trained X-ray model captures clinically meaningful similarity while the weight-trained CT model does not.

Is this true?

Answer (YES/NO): NO